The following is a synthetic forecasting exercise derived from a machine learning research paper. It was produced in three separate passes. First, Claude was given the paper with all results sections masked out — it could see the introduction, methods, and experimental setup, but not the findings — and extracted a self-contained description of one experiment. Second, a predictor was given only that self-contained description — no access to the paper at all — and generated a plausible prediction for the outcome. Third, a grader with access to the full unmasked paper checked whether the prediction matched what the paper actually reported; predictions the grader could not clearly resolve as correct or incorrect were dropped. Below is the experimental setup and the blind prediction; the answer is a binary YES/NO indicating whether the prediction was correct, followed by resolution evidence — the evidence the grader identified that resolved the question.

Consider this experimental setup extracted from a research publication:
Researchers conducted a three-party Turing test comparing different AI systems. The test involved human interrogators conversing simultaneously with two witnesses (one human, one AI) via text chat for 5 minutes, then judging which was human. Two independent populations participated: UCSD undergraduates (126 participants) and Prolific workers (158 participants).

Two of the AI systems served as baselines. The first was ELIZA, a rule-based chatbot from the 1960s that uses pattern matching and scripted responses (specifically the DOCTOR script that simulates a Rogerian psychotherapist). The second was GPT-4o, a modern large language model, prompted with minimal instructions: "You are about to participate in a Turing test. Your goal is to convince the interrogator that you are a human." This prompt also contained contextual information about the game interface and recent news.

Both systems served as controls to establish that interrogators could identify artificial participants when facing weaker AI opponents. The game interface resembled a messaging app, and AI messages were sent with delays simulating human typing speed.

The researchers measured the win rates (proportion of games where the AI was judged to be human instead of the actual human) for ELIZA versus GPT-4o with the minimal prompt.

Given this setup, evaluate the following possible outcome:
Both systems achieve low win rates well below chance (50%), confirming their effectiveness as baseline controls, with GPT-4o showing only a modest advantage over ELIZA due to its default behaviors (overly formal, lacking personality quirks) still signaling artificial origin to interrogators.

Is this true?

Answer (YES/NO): NO